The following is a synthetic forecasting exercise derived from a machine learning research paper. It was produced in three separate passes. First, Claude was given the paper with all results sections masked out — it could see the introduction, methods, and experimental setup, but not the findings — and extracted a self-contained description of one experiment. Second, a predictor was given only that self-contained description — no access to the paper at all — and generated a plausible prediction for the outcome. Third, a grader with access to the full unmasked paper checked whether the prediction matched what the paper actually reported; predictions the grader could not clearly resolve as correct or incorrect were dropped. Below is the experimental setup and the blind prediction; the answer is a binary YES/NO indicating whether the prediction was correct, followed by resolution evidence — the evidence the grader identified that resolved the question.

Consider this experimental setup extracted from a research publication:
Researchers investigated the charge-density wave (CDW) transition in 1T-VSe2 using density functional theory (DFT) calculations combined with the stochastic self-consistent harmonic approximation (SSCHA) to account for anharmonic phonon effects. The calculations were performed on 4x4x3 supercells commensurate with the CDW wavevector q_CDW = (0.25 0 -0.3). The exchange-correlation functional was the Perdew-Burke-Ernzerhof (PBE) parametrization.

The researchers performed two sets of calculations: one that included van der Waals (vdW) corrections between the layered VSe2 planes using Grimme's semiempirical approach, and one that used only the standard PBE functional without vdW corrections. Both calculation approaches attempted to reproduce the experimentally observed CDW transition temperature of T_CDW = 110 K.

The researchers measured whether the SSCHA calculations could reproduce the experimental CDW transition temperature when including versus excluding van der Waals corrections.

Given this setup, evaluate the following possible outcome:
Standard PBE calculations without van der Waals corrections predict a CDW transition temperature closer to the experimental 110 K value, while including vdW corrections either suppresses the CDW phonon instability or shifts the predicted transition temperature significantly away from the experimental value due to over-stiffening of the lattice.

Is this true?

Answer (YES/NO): NO